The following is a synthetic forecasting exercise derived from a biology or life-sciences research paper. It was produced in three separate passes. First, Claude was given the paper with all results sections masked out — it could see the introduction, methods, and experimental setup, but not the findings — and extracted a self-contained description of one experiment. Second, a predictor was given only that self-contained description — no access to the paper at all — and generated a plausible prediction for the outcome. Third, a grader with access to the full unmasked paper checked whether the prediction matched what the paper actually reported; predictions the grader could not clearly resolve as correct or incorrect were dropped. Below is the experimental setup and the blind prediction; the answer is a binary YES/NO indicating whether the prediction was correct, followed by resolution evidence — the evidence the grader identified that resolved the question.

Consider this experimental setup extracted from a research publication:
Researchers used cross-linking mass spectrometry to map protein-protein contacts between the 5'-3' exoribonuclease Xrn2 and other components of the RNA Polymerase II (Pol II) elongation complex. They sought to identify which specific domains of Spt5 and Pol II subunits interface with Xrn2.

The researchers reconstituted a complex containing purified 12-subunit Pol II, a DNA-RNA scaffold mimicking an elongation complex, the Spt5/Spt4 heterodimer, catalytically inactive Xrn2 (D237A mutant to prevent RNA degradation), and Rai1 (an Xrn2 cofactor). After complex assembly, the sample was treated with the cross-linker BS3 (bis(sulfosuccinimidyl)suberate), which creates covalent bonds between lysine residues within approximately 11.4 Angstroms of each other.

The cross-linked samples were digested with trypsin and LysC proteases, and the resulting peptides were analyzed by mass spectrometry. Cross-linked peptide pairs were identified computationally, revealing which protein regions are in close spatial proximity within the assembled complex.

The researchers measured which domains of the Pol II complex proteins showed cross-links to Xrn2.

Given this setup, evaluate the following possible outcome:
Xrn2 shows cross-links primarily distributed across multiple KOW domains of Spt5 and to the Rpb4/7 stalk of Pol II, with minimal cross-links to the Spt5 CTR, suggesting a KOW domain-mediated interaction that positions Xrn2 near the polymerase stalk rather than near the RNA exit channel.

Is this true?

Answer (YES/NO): NO